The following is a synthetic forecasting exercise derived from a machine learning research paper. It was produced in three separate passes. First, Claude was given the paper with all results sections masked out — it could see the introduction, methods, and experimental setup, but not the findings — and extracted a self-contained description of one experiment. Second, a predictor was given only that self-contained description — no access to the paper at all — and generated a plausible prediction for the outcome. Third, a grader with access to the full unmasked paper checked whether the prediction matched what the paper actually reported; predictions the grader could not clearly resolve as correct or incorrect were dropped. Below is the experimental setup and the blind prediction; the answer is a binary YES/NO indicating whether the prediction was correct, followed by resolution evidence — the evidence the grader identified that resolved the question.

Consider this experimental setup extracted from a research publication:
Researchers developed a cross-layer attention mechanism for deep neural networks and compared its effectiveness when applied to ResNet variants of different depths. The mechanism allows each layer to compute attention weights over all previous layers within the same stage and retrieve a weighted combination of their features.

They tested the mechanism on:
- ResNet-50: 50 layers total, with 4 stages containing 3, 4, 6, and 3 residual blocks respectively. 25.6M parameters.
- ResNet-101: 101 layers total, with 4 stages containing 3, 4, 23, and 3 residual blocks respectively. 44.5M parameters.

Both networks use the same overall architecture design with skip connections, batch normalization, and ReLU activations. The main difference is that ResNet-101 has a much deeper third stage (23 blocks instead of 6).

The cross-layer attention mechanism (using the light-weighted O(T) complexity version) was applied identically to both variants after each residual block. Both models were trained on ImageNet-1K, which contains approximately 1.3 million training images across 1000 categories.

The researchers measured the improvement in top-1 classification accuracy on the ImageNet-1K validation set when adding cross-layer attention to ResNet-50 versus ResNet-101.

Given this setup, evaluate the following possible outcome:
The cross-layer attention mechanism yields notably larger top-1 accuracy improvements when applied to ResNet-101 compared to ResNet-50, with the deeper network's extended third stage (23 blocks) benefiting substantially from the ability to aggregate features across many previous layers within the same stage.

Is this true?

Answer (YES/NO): NO